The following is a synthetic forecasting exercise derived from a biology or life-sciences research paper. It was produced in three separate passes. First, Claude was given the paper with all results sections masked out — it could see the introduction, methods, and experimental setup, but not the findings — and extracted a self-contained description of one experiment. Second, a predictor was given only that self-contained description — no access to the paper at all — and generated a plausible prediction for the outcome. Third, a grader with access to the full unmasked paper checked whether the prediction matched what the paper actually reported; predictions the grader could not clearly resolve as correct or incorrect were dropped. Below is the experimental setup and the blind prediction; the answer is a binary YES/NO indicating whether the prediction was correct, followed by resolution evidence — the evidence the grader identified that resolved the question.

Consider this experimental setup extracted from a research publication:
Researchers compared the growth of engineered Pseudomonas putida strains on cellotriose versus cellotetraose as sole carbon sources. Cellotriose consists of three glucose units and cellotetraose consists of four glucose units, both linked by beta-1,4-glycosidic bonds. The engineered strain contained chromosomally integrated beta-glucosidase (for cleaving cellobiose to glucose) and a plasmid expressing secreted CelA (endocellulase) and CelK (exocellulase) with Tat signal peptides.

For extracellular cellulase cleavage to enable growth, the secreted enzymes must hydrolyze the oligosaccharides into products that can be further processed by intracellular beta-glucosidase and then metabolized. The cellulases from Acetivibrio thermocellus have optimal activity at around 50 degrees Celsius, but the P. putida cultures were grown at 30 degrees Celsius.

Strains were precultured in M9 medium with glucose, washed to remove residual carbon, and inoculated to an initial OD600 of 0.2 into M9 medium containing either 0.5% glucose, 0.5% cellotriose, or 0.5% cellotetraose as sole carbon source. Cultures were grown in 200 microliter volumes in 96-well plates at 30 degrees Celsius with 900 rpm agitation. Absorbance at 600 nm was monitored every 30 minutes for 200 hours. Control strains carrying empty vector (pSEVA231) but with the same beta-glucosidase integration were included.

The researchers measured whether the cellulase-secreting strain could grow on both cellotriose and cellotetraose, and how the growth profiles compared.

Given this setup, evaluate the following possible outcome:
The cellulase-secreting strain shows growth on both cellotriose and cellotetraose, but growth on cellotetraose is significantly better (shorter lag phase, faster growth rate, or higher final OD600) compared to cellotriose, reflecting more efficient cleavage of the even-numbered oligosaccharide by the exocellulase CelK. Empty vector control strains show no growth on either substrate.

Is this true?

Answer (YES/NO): NO